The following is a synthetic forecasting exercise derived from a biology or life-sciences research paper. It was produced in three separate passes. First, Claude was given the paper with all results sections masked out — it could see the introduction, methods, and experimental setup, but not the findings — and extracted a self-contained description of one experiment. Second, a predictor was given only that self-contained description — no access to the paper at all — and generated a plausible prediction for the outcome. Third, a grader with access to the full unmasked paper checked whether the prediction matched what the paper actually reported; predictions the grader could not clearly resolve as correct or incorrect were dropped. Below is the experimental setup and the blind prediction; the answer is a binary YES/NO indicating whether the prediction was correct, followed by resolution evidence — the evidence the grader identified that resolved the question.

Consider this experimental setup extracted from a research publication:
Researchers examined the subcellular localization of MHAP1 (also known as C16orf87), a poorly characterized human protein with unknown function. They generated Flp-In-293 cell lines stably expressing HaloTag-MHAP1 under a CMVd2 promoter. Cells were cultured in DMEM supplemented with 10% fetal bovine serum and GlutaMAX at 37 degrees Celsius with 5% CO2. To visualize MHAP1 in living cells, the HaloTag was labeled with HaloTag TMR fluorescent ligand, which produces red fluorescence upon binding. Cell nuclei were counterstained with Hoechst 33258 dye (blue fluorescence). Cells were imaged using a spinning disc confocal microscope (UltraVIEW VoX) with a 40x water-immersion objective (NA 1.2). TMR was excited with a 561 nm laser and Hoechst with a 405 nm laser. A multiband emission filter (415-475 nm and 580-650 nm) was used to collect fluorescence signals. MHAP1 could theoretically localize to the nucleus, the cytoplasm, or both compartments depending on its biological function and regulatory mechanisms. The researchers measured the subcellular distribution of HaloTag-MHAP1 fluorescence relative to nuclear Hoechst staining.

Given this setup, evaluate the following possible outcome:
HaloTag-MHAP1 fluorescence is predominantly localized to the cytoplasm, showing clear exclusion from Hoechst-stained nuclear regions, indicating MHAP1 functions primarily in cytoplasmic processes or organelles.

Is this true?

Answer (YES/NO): NO